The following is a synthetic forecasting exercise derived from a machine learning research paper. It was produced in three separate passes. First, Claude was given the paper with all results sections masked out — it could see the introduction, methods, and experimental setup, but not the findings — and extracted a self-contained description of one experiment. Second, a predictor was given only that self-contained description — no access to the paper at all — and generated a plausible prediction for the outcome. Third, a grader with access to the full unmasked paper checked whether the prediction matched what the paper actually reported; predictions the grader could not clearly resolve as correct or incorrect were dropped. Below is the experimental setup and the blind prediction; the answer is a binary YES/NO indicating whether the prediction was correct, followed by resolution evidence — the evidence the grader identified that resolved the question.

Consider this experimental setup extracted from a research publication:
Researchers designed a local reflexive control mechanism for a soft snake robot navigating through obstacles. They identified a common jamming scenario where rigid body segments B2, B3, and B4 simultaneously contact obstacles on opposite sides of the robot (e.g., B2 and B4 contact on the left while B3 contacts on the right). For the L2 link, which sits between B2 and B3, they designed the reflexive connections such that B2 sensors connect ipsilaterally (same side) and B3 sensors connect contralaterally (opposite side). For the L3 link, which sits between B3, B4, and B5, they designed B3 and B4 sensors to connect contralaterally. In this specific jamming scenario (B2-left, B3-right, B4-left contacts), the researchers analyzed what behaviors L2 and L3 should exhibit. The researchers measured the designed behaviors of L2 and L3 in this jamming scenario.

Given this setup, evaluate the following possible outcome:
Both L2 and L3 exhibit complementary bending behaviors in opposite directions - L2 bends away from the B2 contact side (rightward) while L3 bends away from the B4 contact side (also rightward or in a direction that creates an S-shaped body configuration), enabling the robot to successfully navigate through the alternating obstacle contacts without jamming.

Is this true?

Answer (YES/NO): NO